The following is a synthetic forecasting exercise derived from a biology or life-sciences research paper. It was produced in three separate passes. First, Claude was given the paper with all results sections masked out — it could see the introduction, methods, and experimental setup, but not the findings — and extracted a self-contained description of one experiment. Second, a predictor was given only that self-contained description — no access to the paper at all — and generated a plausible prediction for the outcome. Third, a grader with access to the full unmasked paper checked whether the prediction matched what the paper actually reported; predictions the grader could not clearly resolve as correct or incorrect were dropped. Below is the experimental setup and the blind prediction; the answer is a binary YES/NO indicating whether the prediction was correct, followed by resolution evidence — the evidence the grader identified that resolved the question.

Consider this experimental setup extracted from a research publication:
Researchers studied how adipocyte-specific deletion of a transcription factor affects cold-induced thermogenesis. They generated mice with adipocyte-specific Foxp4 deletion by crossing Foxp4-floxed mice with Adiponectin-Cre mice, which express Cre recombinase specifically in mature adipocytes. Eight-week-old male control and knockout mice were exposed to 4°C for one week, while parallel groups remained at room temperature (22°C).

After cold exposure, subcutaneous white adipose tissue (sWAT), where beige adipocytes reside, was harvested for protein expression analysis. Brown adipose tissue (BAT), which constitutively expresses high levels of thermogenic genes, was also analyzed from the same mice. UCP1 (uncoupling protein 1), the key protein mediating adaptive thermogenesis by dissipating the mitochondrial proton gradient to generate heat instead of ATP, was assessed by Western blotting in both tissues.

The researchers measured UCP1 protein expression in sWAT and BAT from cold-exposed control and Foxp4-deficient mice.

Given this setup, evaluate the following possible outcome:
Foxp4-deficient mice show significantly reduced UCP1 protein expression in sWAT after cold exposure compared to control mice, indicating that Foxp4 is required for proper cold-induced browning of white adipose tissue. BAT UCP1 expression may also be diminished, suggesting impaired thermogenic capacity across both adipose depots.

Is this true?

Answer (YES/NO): NO